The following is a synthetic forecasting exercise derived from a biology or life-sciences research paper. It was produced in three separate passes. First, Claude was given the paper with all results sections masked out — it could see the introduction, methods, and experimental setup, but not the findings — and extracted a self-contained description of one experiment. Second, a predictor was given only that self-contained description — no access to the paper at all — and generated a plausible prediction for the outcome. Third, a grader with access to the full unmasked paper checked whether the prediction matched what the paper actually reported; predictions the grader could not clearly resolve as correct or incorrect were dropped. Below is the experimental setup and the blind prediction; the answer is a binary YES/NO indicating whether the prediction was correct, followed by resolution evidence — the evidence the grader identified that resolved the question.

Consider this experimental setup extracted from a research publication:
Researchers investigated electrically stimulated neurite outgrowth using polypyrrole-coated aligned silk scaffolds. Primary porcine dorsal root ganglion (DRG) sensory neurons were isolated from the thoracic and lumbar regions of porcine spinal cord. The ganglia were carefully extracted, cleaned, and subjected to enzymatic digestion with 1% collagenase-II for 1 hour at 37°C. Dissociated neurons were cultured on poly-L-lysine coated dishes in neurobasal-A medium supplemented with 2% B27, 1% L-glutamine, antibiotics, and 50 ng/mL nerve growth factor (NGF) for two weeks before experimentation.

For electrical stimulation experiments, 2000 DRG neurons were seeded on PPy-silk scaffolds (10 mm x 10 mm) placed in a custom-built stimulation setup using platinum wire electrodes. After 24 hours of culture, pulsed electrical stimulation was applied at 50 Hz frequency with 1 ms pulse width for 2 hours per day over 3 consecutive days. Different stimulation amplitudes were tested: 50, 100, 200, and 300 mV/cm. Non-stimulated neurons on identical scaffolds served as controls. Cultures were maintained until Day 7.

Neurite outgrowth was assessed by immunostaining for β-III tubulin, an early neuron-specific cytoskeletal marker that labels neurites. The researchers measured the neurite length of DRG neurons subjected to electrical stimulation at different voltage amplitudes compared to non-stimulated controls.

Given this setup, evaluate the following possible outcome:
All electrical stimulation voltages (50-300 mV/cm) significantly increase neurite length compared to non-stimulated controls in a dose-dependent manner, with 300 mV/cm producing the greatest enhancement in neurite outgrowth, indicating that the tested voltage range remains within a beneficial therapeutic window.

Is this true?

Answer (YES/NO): NO